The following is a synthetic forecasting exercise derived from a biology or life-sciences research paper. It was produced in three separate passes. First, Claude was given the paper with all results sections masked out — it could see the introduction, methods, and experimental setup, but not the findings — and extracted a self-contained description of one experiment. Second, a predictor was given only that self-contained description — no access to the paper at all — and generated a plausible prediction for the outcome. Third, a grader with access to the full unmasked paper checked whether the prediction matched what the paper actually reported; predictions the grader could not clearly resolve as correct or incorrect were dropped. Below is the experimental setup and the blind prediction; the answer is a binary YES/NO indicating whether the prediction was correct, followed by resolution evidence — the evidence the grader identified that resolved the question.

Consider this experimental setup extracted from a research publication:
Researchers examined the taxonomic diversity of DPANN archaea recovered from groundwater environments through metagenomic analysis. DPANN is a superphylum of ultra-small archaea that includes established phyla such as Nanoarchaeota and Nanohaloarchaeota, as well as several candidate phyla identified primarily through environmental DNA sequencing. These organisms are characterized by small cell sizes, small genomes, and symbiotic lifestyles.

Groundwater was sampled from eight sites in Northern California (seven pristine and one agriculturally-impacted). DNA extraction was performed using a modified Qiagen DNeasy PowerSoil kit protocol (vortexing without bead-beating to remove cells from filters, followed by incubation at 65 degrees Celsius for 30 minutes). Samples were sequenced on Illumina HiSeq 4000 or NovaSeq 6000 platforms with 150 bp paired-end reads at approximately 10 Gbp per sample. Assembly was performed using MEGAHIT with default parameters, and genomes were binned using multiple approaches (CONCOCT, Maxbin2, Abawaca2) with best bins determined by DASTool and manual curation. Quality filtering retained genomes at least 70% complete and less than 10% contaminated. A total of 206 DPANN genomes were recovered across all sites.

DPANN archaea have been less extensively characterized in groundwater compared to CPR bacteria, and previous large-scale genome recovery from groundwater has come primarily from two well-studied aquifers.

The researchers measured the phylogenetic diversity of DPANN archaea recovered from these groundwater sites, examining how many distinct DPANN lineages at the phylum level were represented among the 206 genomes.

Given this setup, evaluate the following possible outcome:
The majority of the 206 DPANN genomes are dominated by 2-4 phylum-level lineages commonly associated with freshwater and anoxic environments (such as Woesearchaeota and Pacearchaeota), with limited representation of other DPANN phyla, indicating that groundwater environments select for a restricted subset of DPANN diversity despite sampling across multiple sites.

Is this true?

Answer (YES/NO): NO